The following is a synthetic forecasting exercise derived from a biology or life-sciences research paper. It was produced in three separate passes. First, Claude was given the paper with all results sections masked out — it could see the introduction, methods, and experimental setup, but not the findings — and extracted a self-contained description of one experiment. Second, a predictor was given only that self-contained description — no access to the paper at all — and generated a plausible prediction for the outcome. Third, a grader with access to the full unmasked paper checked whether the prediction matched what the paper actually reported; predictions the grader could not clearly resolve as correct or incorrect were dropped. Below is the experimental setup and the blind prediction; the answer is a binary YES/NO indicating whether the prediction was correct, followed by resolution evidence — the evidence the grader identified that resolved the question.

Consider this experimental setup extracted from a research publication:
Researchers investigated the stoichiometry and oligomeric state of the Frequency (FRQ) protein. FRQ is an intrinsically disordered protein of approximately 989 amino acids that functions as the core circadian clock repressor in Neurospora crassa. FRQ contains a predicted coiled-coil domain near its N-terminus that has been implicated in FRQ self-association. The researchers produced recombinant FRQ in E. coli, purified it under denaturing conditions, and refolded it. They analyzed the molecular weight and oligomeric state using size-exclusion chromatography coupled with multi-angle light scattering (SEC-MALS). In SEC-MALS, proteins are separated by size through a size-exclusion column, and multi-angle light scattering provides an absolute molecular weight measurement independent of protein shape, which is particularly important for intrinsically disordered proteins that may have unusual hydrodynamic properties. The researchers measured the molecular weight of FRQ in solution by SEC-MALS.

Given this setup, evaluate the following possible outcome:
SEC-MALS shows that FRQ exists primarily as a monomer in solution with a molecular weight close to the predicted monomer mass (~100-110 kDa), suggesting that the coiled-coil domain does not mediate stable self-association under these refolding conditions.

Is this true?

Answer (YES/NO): NO